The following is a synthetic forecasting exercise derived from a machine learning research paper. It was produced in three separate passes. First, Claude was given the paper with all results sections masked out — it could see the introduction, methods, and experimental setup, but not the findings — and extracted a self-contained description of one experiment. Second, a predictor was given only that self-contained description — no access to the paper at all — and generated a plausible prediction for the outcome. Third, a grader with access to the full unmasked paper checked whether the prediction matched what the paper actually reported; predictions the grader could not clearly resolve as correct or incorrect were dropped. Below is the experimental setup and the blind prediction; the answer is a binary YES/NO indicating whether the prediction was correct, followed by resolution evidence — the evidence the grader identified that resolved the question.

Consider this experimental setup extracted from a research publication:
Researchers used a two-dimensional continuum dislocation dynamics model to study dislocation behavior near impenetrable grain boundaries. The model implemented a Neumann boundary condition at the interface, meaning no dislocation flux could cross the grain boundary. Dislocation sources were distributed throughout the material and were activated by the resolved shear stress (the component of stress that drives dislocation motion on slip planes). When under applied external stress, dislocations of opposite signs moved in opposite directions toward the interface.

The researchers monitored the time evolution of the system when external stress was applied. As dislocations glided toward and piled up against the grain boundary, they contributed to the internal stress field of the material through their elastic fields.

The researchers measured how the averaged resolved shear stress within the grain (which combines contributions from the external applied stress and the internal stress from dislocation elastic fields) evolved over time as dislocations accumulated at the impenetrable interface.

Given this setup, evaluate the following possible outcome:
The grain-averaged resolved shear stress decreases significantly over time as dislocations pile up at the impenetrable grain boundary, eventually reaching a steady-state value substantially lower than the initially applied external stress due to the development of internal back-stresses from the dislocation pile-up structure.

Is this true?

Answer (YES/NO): YES